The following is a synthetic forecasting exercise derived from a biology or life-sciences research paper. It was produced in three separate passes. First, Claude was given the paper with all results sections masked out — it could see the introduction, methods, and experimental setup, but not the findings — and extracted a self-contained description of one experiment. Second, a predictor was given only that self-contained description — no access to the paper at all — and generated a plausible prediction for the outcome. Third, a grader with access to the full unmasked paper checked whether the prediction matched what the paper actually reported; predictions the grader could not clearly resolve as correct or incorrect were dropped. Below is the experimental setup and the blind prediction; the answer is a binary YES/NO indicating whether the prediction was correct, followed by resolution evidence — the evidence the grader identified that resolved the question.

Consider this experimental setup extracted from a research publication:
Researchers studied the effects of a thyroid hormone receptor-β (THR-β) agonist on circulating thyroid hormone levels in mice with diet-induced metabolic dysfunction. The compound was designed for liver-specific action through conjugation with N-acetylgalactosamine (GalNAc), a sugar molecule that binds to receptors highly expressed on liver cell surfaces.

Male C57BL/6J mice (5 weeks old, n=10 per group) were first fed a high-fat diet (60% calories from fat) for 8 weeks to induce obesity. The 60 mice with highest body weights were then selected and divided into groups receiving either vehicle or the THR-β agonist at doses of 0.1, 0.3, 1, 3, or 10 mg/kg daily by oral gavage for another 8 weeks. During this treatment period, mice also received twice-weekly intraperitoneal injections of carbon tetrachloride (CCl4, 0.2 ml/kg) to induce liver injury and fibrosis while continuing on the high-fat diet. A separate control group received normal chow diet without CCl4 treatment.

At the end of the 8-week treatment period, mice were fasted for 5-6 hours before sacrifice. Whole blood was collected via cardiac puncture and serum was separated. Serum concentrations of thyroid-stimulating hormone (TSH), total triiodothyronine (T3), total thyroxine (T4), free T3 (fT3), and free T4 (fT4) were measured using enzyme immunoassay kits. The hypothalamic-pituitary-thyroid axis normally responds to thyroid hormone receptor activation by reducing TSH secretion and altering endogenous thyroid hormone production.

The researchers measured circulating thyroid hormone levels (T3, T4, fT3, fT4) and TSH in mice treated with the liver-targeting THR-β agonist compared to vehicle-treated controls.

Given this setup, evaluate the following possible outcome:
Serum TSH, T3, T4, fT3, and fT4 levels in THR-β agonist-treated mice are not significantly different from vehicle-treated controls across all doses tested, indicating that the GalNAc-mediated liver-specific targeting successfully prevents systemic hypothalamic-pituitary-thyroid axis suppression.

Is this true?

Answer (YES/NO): NO